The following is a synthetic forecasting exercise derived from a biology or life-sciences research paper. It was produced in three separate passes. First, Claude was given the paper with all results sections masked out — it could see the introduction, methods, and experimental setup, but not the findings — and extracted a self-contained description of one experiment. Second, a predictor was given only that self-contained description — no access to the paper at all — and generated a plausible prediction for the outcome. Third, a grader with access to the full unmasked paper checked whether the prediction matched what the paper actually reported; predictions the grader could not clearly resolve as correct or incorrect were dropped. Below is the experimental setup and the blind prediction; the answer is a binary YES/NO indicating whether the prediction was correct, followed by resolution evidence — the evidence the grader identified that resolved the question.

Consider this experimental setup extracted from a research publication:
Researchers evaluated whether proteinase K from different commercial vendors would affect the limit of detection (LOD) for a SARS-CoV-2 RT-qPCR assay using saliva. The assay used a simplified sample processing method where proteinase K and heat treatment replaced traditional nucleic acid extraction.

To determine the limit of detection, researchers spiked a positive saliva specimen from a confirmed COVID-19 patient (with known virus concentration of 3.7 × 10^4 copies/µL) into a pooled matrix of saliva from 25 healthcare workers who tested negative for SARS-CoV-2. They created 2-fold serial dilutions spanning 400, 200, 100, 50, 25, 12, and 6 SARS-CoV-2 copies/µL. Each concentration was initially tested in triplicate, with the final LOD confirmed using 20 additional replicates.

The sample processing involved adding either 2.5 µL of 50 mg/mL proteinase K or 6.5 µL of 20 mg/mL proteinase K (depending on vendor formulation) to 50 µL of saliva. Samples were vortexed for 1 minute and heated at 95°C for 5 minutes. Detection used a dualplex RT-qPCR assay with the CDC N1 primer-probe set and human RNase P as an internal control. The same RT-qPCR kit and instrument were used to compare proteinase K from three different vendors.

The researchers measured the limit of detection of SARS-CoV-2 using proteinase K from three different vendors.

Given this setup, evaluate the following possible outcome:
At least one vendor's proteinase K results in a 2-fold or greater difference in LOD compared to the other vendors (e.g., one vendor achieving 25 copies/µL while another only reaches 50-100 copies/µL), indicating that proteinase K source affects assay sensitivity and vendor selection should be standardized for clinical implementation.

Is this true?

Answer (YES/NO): NO